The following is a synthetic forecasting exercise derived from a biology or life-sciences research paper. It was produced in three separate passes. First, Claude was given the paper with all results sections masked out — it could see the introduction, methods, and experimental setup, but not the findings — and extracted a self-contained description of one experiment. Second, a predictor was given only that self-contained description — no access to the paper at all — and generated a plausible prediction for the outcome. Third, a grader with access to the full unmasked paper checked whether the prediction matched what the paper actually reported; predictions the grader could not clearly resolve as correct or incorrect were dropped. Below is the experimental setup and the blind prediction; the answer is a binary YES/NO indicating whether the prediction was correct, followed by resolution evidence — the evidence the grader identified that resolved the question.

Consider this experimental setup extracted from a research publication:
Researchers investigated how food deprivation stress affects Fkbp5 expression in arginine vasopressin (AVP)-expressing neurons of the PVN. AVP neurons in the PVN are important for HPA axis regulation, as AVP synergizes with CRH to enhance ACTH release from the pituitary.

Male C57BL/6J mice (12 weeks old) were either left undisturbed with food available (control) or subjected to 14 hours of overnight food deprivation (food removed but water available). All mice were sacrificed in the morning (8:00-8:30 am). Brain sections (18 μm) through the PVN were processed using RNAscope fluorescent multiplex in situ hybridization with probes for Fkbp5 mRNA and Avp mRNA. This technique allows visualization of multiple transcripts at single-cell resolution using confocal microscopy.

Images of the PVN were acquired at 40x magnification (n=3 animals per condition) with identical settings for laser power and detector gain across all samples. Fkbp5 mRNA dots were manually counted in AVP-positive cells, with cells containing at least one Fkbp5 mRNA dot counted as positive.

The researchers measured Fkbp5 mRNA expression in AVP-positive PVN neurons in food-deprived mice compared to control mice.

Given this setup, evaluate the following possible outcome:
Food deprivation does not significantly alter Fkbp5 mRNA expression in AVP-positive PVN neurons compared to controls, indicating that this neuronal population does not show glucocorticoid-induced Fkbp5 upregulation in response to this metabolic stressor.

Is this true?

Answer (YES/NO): NO